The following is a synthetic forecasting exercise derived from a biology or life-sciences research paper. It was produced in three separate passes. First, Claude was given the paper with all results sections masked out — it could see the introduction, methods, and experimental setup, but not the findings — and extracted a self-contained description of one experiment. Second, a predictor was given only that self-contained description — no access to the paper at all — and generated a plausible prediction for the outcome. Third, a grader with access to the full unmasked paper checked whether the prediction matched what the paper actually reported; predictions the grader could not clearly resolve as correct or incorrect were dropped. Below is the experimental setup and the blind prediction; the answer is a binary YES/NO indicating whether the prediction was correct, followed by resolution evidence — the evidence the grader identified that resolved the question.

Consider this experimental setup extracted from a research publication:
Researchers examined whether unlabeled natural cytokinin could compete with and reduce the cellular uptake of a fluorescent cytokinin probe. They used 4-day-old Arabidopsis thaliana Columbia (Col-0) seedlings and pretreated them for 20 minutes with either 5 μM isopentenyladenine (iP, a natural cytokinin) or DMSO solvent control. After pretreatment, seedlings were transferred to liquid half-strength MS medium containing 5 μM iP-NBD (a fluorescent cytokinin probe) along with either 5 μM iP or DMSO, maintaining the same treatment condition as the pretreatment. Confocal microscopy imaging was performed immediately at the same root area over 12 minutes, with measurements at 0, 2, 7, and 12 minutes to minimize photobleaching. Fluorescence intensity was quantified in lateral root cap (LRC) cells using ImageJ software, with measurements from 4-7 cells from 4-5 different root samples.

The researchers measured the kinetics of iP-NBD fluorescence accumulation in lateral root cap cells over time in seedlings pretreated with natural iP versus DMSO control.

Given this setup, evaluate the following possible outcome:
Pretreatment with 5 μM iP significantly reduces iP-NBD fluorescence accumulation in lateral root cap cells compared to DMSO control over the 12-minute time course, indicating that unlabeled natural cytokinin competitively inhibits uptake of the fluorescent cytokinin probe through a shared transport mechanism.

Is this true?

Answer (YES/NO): YES